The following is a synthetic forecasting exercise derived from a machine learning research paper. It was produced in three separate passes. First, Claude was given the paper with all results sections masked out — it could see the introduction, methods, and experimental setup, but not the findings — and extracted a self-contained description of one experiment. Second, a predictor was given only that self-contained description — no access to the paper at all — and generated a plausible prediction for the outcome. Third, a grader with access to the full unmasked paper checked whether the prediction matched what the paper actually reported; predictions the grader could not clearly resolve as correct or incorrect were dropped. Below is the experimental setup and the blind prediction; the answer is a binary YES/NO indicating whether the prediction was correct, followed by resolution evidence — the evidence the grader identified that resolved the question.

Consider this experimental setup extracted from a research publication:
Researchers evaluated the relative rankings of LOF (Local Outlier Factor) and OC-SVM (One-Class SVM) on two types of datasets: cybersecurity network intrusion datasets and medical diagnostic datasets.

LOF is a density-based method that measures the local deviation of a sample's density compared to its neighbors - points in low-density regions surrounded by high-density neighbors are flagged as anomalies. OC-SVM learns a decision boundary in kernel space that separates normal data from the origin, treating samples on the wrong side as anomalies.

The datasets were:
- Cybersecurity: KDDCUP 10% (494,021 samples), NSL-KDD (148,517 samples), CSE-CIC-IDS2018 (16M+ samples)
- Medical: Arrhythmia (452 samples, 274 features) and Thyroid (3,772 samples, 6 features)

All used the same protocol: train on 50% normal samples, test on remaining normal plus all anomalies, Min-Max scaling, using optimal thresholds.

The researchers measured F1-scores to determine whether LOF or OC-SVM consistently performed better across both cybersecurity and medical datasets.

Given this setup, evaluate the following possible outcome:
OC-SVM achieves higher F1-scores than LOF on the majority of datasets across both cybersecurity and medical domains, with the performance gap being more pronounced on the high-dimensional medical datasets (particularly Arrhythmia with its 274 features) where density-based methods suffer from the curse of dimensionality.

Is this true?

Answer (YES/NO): NO